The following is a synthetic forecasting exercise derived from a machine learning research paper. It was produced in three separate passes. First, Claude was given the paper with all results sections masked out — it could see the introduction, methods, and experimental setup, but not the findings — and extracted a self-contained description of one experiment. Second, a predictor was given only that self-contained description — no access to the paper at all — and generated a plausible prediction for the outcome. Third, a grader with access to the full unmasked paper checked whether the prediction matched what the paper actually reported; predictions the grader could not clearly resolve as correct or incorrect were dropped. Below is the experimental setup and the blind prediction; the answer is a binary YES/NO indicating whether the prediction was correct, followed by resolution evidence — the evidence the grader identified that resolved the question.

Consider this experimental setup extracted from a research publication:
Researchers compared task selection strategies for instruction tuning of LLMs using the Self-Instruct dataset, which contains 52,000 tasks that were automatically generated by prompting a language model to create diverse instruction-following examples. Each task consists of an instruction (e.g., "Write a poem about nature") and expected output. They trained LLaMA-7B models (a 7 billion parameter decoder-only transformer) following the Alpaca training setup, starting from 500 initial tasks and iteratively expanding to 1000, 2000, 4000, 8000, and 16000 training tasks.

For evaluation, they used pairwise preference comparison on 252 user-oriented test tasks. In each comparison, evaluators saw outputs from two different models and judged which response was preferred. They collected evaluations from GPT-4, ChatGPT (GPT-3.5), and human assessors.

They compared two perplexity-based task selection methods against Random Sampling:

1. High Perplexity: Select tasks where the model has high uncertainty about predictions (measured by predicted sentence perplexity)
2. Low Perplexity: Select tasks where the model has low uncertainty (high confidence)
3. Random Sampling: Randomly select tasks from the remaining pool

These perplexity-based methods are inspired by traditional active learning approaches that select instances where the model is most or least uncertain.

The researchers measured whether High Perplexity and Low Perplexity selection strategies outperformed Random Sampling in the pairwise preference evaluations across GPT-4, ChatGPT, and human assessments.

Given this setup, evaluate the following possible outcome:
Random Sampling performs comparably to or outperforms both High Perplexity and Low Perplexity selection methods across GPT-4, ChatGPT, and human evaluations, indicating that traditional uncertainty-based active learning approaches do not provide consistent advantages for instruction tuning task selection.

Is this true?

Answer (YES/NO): YES